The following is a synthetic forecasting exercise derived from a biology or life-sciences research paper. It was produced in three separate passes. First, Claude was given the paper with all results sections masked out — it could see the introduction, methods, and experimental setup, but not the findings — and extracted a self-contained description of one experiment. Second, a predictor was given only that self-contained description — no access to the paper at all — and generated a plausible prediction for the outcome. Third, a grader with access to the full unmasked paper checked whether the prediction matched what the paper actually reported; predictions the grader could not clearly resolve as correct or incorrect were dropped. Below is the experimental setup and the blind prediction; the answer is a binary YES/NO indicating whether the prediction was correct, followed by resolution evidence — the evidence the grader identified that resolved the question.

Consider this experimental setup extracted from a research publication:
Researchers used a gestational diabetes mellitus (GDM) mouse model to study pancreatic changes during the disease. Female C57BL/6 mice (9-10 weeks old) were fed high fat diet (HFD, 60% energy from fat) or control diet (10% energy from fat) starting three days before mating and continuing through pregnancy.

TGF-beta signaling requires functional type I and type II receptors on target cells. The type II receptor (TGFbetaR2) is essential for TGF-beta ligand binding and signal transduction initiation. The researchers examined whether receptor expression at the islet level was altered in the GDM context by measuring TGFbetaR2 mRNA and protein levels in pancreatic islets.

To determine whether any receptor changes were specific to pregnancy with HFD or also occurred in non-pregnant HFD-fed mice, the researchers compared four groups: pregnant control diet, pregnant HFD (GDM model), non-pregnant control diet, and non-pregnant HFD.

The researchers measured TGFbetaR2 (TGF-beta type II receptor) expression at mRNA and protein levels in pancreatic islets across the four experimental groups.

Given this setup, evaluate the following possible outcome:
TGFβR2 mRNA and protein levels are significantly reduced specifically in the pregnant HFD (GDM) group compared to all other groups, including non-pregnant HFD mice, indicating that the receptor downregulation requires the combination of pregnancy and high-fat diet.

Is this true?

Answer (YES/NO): NO